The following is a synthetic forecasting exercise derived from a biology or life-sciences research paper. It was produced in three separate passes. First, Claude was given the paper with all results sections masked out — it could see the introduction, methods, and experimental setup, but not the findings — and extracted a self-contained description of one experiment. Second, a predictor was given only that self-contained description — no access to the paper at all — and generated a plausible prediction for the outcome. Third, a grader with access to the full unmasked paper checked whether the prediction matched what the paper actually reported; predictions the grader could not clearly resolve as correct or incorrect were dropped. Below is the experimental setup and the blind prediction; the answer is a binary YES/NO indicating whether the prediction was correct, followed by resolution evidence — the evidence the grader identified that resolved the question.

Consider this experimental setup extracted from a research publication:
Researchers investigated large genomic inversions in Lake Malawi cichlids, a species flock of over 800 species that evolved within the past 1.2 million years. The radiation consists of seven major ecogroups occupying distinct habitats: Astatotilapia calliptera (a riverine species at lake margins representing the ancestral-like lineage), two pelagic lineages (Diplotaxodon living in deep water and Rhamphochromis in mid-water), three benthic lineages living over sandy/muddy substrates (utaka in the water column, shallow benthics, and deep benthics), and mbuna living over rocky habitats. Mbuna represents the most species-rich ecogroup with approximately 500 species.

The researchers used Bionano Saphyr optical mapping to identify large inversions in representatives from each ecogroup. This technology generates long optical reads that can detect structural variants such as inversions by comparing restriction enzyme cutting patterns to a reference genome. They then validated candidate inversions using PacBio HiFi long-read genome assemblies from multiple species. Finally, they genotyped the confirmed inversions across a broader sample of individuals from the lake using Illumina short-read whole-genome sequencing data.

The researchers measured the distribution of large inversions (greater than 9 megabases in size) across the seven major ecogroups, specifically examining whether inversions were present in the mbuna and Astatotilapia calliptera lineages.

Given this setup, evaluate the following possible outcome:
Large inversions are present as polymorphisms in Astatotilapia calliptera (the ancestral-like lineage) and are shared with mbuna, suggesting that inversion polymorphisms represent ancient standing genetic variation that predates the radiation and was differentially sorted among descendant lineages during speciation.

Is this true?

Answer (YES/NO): NO